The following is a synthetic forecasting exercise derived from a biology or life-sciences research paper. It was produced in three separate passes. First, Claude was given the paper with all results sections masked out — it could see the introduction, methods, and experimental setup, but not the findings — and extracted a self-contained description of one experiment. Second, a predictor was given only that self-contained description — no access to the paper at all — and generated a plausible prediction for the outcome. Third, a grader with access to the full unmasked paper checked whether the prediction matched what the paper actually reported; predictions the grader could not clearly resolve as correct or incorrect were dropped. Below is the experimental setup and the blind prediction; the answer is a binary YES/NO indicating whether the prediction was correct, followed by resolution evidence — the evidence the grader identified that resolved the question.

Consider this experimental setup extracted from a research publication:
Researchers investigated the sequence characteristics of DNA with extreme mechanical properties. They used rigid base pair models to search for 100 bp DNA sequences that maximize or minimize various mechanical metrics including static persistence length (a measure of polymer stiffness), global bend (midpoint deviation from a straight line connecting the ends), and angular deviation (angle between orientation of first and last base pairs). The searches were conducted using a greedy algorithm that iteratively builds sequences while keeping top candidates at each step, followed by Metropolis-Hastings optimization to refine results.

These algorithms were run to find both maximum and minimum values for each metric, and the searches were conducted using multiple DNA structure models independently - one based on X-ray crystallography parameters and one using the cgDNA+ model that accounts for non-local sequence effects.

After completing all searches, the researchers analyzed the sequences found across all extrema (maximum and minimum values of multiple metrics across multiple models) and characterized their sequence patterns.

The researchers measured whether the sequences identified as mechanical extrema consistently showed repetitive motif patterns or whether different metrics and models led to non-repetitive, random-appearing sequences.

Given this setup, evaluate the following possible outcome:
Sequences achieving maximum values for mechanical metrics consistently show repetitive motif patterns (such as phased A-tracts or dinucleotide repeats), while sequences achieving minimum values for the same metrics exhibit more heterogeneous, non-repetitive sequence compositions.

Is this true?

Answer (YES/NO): NO